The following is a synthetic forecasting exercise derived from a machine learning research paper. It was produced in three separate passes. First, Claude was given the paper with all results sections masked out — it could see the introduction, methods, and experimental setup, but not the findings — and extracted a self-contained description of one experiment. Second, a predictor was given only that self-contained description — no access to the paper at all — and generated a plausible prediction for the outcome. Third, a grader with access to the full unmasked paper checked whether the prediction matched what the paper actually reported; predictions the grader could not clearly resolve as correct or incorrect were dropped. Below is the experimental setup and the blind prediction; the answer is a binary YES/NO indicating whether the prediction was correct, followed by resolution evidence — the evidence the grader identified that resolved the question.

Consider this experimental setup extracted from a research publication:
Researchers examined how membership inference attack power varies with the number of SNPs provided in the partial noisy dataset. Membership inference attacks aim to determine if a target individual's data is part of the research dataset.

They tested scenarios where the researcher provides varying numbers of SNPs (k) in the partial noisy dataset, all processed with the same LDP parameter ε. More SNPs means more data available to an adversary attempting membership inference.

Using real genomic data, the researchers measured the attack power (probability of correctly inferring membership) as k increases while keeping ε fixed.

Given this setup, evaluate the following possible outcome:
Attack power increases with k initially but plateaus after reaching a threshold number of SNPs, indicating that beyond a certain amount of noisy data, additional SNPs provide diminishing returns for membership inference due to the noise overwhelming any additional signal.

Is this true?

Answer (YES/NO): NO